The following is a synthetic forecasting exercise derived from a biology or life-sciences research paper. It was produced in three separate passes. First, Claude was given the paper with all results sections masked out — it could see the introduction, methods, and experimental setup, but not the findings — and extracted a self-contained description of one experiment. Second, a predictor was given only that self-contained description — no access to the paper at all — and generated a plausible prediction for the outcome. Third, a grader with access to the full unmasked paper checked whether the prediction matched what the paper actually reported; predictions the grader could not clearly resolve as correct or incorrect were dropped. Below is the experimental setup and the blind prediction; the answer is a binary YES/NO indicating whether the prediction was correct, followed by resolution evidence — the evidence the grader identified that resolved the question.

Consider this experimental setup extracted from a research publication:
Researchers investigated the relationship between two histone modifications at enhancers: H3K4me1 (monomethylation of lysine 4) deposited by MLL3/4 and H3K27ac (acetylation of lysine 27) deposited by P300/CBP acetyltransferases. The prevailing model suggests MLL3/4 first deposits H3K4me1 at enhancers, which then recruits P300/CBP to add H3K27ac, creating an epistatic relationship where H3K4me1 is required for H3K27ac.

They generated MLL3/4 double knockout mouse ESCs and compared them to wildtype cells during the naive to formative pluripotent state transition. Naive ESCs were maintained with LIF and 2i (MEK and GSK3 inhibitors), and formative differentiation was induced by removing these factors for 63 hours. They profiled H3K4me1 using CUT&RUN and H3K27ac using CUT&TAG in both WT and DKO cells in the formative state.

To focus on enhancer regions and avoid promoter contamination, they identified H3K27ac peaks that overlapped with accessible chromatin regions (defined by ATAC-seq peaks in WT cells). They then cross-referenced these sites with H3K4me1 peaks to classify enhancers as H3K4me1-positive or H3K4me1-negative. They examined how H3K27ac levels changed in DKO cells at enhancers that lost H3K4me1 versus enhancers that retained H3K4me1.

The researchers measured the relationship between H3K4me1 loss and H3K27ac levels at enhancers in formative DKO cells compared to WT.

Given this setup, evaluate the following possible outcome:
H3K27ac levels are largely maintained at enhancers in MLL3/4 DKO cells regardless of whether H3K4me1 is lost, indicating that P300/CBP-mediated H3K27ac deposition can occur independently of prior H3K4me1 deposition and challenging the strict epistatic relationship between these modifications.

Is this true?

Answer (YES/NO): NO